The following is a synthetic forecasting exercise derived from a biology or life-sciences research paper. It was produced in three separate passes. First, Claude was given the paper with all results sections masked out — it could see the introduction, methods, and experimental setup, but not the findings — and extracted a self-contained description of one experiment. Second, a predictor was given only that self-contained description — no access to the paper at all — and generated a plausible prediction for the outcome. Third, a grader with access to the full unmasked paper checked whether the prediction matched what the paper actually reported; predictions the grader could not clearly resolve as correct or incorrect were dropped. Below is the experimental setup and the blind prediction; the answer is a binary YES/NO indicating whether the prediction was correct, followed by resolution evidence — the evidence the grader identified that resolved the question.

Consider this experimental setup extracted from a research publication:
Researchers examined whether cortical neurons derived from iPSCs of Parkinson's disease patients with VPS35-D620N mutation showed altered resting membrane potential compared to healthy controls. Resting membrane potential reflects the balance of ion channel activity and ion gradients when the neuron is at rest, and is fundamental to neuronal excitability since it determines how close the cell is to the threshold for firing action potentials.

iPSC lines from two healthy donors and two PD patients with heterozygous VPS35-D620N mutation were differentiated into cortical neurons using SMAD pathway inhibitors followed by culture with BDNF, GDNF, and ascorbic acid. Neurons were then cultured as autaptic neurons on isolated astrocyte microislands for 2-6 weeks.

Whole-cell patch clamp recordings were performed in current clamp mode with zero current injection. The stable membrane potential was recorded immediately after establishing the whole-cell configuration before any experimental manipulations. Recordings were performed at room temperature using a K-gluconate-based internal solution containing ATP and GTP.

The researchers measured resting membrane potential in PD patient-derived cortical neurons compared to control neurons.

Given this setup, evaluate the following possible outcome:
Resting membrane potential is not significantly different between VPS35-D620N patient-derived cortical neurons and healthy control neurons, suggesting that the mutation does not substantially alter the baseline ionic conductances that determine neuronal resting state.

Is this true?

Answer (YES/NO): NO